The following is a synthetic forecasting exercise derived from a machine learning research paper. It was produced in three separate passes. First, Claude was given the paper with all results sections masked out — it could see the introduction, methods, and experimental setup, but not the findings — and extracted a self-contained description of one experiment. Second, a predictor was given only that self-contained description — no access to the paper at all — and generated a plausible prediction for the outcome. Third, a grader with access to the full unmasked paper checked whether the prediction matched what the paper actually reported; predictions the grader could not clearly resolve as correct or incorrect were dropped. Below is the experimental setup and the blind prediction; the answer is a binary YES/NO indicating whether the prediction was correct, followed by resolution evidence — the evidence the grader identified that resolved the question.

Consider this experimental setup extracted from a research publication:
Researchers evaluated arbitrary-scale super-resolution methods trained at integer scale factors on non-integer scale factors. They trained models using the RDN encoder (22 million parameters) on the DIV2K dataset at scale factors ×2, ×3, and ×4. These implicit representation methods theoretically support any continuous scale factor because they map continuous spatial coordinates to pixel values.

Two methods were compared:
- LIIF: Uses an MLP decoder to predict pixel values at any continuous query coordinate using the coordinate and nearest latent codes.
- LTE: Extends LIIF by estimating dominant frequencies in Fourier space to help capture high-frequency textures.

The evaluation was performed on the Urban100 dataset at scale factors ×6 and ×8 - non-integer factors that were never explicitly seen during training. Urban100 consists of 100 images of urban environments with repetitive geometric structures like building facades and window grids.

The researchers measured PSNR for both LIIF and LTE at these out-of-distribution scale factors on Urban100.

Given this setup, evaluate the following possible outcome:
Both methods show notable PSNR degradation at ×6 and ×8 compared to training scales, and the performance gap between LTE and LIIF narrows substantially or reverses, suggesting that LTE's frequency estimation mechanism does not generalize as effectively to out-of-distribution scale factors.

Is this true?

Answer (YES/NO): YES